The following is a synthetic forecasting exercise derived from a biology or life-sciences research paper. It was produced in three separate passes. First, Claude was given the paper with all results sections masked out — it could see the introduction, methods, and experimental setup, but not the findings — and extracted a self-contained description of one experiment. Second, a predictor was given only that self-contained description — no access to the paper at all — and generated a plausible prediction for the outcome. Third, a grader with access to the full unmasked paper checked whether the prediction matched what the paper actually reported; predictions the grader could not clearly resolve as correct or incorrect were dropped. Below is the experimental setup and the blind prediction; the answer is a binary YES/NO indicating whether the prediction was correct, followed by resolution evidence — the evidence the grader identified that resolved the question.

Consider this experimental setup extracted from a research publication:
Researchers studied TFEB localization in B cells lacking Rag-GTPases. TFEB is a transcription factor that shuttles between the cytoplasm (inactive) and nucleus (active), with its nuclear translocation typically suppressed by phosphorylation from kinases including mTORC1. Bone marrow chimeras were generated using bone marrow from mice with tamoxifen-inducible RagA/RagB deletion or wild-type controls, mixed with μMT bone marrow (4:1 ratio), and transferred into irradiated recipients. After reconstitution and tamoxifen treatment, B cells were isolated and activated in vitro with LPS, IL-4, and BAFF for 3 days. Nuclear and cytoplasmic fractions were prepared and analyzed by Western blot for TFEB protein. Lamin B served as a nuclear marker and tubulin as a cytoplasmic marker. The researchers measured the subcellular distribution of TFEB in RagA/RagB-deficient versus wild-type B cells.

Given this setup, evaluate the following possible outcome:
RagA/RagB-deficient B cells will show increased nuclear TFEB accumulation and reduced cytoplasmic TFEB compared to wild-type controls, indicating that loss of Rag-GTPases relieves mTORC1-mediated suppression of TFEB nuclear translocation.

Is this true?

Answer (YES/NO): NO